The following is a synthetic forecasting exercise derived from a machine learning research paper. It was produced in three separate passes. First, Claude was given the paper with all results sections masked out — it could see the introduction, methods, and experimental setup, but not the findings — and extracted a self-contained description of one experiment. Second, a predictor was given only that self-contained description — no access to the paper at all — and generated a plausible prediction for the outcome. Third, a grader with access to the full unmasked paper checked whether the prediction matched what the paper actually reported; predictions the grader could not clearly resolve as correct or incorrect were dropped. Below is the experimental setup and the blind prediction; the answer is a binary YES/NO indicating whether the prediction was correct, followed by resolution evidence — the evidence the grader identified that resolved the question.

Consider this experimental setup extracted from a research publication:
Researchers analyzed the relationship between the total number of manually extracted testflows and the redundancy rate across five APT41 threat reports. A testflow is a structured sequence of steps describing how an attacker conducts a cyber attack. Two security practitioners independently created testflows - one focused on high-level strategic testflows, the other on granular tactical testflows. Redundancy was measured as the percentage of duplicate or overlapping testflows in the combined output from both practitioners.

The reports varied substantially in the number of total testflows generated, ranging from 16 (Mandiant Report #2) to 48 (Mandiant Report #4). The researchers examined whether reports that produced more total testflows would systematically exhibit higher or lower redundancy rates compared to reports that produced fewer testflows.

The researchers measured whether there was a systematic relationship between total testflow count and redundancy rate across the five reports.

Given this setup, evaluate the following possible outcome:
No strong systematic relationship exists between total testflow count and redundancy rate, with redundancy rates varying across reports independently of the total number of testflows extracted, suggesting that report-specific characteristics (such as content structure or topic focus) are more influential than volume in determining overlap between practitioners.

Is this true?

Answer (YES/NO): NO